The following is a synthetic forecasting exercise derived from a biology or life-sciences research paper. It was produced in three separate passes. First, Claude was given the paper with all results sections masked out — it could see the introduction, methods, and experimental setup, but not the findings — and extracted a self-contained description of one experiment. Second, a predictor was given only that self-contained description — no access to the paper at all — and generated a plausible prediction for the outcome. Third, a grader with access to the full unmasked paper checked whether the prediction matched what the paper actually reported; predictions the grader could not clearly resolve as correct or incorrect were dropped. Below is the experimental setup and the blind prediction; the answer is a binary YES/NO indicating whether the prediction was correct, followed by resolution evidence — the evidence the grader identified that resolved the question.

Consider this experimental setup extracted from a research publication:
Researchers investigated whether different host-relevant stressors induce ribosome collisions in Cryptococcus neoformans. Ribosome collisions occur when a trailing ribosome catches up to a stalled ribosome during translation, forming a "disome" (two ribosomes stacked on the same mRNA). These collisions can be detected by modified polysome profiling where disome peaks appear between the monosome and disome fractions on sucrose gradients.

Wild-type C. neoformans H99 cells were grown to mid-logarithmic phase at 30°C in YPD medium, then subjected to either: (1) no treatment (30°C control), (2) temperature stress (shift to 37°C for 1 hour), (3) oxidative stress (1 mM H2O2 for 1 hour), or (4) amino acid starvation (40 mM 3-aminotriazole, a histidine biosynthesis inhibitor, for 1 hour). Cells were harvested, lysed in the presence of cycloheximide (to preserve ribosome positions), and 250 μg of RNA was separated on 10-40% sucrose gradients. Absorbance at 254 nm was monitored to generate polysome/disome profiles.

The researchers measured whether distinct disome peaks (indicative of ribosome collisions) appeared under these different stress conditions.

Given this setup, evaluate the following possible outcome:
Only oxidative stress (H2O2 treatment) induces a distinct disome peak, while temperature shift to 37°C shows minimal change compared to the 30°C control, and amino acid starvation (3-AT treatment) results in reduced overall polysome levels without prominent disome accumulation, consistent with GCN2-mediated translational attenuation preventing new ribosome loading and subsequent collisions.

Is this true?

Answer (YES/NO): NO